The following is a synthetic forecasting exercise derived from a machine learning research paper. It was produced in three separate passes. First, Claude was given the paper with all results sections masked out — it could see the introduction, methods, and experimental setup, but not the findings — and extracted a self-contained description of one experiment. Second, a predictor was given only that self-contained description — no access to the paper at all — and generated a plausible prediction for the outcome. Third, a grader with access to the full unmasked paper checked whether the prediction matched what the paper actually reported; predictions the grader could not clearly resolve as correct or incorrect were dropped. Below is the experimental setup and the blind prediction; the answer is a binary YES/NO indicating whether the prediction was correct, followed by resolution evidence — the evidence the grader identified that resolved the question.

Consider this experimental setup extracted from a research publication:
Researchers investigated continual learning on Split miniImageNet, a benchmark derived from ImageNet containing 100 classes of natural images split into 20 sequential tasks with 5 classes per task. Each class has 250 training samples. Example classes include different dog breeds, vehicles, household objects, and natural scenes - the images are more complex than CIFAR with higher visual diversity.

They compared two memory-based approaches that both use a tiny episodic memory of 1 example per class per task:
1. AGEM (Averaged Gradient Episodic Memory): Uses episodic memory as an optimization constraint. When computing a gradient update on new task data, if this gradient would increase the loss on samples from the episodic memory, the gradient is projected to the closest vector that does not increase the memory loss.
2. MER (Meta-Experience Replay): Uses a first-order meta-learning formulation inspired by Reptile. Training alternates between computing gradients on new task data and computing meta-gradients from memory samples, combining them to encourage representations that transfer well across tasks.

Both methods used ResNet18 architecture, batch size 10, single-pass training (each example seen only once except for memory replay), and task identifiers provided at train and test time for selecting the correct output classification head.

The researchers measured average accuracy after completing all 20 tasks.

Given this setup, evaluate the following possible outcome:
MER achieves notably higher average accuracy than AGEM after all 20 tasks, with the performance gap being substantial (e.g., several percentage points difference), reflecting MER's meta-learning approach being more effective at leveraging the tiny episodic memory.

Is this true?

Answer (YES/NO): YES